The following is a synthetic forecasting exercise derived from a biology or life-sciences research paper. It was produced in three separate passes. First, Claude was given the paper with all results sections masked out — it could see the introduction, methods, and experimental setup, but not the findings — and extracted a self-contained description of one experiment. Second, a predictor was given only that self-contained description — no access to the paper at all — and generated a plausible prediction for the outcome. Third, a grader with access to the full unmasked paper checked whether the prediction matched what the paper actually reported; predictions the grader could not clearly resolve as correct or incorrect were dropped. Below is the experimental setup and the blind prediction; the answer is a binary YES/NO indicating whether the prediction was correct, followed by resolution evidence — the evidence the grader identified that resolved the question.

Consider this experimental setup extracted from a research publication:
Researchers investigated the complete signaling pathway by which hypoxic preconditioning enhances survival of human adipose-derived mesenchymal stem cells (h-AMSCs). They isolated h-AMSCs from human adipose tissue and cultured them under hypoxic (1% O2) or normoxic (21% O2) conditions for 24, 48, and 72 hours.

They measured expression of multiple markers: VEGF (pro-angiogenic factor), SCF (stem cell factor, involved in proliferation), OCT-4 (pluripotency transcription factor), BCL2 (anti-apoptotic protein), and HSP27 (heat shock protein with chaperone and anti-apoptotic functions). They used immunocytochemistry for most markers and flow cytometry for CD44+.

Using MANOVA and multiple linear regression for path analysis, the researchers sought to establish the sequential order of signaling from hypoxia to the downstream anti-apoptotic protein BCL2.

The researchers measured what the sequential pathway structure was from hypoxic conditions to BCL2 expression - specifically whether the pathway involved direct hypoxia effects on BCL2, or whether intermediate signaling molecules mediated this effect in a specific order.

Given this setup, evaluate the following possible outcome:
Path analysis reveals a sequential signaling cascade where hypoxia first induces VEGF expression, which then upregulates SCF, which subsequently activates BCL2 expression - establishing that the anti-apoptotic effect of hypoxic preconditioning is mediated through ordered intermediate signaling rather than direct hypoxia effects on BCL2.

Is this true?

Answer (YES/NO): NO